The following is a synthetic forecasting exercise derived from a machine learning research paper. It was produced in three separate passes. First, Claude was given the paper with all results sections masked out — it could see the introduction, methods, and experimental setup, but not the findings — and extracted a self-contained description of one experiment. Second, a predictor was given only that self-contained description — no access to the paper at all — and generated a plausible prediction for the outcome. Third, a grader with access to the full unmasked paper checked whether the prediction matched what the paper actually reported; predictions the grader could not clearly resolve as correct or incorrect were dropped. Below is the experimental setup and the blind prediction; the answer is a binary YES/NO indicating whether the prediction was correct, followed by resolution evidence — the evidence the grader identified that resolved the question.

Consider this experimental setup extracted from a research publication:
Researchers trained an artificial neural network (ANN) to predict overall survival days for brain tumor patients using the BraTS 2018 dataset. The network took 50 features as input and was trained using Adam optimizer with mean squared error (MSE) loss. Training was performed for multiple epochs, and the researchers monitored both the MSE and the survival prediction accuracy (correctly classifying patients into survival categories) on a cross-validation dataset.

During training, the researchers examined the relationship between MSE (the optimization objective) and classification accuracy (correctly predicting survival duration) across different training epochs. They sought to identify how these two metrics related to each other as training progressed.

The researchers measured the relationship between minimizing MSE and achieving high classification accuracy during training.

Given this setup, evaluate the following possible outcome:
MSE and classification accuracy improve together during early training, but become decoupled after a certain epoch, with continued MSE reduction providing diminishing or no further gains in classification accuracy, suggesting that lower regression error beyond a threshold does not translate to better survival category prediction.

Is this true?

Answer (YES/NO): NO